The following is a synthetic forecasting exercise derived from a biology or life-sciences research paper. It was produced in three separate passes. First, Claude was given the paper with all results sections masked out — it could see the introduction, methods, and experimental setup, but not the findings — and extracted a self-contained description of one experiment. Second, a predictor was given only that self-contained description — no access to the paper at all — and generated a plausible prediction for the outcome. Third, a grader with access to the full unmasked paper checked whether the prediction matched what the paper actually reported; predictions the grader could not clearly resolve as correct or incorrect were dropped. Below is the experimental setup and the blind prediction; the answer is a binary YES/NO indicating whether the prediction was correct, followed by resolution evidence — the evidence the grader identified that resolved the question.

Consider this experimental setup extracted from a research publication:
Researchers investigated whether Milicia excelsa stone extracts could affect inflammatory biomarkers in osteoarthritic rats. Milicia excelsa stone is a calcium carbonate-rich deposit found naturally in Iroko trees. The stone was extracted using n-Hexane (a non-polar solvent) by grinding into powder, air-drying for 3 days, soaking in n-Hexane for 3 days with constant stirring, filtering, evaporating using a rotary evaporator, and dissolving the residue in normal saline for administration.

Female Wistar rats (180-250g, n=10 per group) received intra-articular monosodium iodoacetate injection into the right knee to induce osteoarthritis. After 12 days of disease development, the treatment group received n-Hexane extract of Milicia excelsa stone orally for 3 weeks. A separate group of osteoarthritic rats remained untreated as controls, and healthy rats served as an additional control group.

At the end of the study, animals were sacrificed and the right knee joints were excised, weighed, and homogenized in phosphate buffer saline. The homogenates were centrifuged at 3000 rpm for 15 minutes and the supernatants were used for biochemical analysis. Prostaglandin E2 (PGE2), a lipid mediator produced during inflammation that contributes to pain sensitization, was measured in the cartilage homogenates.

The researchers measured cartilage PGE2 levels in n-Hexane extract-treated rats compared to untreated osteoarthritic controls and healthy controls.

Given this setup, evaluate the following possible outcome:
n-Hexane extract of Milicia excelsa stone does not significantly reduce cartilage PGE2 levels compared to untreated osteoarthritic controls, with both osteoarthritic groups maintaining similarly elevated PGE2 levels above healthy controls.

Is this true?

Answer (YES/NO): NO